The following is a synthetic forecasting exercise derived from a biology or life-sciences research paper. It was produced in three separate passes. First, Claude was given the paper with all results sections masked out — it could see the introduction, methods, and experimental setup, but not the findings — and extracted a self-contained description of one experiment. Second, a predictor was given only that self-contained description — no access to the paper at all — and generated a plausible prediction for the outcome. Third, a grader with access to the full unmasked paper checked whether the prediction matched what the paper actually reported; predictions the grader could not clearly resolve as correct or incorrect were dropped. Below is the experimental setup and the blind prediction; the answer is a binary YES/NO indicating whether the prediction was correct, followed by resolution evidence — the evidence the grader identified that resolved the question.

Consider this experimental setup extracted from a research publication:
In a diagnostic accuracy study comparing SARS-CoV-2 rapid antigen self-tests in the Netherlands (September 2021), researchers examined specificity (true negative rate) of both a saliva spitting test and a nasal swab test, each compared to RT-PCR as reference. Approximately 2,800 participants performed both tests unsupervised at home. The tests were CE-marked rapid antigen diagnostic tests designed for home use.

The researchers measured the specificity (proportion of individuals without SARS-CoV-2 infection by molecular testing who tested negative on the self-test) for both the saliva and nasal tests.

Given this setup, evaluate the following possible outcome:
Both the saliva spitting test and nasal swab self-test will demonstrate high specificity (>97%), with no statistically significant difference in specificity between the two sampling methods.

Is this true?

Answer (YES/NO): YES